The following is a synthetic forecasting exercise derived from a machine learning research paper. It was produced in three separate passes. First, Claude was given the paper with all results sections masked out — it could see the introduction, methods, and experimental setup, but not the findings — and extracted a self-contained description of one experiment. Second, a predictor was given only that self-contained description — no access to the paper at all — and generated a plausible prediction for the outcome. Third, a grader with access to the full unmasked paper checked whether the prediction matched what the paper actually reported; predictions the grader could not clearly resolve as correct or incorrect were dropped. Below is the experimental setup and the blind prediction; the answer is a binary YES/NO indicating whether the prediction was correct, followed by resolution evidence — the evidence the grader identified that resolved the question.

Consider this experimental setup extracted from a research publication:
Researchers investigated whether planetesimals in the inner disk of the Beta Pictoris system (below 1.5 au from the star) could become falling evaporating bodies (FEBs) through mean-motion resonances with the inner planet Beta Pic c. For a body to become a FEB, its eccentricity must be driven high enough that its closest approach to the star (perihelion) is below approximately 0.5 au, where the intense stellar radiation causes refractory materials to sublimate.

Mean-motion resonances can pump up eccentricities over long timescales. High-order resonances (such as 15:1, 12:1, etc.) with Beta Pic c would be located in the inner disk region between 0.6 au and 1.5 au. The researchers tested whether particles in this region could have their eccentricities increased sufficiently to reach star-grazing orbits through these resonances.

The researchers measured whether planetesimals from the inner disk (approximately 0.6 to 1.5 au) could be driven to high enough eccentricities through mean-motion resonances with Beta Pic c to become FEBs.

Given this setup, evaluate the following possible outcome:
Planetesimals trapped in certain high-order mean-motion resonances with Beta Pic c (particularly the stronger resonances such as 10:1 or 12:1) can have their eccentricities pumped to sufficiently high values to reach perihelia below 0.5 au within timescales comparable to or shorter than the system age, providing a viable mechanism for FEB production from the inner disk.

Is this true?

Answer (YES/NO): YES